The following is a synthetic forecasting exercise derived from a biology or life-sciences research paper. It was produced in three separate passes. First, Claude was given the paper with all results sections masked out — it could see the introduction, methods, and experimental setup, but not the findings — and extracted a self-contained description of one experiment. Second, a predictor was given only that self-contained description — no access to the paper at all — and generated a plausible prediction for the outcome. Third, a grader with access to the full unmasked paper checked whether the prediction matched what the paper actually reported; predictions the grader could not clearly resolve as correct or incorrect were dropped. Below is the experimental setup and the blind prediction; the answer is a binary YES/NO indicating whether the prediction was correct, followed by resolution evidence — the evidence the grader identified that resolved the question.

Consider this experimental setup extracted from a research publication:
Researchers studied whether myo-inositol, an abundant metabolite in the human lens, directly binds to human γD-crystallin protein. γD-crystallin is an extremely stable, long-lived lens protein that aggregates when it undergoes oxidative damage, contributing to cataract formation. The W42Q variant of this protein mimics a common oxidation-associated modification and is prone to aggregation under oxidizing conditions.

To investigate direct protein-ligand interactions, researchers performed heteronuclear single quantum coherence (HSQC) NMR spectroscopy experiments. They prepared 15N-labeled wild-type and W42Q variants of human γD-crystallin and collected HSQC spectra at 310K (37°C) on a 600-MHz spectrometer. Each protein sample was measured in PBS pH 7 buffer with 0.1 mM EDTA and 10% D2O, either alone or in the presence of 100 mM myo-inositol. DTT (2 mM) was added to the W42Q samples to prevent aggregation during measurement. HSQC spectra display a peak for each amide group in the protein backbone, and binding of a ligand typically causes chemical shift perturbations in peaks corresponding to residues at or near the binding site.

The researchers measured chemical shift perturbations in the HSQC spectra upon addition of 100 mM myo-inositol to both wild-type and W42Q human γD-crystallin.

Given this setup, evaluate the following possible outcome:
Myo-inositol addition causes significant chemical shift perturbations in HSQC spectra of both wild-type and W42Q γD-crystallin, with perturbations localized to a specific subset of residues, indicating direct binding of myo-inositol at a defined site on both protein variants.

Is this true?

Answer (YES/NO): NO